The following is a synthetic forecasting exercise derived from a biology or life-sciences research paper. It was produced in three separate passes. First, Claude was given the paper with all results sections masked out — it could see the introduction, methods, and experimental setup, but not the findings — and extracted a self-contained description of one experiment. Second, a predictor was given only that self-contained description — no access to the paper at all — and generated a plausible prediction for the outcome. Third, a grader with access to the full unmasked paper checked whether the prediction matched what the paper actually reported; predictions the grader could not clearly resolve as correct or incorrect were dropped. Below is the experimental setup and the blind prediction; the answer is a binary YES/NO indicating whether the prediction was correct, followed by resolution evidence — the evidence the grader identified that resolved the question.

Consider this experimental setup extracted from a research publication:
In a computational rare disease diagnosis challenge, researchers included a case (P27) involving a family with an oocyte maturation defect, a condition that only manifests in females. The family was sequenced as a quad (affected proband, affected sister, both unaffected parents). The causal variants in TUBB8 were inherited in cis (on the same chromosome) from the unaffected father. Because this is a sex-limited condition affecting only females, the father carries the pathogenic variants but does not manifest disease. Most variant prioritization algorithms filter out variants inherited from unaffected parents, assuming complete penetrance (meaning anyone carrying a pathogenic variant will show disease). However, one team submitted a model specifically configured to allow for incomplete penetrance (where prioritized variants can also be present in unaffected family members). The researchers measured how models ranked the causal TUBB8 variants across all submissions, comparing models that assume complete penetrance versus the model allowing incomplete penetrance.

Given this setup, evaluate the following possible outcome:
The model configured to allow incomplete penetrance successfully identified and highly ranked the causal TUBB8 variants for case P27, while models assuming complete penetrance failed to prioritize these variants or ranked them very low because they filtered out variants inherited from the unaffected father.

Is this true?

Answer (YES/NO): YES